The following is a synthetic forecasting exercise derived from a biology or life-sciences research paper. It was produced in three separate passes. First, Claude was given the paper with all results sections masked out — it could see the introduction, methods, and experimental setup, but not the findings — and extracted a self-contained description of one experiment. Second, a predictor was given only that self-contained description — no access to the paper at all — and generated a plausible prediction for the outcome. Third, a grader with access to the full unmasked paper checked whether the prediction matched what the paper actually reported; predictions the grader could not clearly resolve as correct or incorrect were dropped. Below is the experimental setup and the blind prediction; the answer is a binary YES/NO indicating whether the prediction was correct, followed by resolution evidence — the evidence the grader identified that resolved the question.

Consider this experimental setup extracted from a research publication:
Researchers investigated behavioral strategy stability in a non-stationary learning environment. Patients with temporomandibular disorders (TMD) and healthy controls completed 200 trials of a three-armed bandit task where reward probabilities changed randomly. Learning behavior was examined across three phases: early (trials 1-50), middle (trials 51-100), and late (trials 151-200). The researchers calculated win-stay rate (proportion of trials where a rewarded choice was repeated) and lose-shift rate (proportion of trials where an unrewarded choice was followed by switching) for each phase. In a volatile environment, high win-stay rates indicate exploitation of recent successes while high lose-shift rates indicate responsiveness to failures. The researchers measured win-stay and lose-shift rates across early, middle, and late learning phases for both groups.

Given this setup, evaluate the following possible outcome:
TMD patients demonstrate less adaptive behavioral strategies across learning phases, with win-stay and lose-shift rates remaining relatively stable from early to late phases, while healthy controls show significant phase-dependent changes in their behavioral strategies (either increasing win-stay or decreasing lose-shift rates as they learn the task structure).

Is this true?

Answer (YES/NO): NO